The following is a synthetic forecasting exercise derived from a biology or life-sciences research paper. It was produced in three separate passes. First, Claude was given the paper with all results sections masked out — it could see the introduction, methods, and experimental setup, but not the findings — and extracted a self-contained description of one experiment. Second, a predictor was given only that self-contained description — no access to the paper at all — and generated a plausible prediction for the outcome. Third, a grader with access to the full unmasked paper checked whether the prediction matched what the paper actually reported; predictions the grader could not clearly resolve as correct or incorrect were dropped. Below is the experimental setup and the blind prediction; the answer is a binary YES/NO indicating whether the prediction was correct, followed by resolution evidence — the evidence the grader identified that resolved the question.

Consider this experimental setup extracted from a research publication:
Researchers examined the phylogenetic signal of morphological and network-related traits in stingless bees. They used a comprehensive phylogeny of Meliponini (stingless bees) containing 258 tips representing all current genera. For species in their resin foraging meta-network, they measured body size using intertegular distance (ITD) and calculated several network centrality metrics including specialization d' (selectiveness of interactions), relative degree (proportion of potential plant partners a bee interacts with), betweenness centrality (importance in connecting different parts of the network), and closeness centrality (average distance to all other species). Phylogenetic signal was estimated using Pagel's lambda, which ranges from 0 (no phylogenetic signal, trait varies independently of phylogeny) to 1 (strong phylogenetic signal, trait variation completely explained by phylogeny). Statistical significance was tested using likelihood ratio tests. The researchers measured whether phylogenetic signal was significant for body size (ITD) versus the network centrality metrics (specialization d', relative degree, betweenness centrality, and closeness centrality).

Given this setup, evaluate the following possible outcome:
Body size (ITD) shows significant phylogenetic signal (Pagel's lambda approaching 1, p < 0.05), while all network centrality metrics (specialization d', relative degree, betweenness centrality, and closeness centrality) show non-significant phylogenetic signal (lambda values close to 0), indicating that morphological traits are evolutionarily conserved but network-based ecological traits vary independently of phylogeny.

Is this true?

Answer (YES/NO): NO